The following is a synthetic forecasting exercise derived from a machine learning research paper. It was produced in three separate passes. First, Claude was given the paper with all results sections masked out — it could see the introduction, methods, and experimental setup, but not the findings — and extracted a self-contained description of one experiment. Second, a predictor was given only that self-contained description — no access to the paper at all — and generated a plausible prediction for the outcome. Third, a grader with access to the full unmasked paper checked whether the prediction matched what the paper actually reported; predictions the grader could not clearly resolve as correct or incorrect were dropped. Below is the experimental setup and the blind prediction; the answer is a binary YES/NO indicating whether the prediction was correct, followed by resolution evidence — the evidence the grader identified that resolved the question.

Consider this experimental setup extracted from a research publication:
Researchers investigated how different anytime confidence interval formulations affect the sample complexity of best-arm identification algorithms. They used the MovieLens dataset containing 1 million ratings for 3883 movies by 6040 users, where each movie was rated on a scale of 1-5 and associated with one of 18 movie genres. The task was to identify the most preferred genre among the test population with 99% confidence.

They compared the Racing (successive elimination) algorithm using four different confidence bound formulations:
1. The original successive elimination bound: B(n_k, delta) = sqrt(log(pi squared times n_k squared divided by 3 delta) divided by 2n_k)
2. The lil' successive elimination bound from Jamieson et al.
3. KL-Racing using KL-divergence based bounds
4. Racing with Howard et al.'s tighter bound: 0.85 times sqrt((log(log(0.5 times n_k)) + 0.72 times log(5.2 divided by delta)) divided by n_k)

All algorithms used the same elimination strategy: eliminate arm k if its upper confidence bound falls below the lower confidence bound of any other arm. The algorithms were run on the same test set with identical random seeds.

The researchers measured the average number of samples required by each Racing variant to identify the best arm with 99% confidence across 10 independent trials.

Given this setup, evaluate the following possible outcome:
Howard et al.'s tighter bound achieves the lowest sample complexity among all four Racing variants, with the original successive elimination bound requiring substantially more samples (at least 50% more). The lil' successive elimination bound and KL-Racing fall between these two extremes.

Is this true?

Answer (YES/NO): YES